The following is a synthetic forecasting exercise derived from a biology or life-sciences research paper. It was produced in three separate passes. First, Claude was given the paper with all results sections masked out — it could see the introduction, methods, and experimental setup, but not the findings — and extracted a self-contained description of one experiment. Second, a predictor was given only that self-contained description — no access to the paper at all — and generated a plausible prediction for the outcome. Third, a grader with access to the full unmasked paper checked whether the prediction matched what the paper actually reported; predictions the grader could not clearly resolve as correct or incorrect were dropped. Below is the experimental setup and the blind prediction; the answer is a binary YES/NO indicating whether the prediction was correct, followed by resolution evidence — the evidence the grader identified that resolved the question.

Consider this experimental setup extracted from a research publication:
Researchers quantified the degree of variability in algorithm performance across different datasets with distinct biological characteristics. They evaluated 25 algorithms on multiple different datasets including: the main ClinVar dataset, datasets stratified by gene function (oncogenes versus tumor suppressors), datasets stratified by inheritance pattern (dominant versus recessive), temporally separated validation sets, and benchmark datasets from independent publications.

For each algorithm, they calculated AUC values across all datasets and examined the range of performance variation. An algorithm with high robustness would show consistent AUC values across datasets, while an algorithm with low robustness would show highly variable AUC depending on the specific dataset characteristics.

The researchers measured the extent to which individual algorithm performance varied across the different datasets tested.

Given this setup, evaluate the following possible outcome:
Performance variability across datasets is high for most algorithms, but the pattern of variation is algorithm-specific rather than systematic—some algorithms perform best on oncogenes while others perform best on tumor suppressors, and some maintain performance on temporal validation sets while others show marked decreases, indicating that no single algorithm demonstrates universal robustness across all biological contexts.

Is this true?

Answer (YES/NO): NO